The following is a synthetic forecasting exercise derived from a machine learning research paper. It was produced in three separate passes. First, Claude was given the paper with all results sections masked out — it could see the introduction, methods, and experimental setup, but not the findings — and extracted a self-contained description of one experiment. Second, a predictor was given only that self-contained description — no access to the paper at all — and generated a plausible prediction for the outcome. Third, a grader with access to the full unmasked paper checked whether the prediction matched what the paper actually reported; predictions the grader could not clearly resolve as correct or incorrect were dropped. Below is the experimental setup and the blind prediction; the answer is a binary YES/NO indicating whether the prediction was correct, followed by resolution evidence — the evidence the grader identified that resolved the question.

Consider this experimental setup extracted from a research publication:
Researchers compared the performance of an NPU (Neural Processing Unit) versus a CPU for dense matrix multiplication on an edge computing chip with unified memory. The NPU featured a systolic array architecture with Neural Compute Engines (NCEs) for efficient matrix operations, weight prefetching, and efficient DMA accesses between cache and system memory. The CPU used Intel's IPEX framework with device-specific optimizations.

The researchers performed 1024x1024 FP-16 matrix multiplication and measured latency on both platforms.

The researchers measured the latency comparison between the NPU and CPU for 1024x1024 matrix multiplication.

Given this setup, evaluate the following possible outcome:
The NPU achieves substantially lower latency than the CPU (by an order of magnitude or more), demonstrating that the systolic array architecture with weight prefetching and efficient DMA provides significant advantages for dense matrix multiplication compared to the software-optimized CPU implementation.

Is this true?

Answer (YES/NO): YES